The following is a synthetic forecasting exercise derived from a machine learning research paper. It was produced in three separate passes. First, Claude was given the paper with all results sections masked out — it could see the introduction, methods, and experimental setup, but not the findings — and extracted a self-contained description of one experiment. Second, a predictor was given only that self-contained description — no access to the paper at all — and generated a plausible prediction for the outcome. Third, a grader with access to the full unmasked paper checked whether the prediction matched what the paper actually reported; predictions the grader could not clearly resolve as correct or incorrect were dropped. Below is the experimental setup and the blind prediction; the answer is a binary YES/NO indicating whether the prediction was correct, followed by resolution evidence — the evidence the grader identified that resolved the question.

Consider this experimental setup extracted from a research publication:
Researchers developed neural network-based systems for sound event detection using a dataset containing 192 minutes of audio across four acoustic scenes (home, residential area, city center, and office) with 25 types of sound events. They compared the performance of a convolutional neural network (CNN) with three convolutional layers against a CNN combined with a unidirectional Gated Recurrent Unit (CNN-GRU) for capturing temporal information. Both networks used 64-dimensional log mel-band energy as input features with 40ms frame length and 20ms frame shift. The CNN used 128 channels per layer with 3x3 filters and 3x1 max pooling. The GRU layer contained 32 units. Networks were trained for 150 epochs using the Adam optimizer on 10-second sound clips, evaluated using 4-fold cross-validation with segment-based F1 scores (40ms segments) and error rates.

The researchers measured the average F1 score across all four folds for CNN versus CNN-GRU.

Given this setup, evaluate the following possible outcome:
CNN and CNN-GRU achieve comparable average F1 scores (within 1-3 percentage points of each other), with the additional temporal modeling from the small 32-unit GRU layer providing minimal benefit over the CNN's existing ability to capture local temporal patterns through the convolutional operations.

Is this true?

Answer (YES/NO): NO